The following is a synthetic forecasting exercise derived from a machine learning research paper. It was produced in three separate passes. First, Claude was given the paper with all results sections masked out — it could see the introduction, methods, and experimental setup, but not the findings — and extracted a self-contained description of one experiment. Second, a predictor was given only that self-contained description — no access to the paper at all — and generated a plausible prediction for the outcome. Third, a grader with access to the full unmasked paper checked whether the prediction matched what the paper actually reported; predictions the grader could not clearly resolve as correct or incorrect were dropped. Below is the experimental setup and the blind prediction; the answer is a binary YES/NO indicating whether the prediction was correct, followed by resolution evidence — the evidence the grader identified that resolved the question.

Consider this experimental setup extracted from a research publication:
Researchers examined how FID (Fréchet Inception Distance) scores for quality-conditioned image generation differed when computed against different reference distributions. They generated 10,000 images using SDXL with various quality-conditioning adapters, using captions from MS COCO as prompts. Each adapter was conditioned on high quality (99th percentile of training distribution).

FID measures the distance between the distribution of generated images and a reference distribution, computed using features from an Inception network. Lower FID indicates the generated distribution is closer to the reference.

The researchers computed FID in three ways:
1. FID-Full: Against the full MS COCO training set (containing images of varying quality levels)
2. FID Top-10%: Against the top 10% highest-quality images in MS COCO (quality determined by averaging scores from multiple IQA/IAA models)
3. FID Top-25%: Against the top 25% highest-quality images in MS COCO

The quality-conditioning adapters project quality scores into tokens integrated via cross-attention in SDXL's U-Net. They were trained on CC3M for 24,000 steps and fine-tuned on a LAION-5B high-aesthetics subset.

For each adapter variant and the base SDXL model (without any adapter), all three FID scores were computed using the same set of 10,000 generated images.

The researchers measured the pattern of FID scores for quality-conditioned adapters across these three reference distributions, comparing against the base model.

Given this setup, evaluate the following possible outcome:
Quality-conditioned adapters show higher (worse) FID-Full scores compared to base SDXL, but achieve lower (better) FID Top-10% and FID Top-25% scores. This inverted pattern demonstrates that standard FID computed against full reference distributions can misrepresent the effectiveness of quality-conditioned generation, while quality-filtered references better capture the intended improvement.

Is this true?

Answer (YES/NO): YES